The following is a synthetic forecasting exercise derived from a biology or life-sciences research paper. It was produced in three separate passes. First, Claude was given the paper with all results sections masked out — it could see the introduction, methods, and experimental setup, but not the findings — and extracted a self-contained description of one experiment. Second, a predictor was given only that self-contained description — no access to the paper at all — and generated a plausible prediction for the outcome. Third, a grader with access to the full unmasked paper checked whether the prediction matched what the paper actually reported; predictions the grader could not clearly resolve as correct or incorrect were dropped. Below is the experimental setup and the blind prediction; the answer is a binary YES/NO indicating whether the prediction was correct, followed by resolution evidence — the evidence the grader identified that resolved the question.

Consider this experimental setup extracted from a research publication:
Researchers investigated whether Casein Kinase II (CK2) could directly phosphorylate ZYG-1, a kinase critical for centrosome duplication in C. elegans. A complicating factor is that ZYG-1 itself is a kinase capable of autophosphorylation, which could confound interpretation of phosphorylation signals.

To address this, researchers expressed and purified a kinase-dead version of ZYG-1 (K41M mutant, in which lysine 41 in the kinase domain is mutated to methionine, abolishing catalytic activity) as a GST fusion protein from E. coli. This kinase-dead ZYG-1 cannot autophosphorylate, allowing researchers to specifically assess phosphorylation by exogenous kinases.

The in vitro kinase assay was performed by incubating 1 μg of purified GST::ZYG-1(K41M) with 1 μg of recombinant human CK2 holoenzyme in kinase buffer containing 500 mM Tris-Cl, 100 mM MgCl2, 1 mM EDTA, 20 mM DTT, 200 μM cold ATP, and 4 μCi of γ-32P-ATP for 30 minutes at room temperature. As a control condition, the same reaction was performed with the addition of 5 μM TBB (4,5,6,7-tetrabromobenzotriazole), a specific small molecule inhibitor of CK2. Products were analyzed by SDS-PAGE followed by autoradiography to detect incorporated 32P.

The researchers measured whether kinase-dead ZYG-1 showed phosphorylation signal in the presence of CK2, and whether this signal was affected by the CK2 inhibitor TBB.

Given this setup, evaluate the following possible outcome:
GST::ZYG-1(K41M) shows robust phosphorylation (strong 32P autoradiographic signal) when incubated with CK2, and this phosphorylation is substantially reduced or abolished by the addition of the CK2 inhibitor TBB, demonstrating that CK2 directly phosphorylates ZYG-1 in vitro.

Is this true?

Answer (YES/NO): YES